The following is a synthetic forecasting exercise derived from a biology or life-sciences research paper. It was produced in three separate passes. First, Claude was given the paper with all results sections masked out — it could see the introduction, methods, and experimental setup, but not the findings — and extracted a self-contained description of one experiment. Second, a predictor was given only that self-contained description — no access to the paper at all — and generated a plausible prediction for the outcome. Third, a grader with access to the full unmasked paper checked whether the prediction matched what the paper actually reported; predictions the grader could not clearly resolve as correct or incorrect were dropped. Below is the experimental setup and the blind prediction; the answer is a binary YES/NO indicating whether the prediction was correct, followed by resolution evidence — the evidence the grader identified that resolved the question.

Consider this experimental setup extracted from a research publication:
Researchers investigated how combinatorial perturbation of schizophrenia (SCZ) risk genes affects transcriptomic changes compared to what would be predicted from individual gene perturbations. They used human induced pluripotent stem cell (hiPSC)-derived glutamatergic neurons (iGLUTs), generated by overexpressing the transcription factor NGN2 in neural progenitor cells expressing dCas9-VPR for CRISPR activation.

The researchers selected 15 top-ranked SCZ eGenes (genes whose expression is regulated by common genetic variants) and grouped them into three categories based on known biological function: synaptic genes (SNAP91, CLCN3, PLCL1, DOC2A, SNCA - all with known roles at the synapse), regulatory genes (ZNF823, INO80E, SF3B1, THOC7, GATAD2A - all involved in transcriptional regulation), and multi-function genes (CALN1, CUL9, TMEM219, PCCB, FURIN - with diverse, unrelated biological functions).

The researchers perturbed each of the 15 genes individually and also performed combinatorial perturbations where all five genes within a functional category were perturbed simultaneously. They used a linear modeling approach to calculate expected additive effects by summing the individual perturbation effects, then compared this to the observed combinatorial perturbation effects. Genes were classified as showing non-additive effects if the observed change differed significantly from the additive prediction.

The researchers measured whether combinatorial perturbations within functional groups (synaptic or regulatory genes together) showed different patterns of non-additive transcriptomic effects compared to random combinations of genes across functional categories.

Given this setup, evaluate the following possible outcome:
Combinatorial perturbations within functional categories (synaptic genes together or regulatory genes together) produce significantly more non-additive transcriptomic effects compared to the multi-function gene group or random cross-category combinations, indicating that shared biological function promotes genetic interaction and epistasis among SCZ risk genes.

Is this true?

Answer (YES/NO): YES